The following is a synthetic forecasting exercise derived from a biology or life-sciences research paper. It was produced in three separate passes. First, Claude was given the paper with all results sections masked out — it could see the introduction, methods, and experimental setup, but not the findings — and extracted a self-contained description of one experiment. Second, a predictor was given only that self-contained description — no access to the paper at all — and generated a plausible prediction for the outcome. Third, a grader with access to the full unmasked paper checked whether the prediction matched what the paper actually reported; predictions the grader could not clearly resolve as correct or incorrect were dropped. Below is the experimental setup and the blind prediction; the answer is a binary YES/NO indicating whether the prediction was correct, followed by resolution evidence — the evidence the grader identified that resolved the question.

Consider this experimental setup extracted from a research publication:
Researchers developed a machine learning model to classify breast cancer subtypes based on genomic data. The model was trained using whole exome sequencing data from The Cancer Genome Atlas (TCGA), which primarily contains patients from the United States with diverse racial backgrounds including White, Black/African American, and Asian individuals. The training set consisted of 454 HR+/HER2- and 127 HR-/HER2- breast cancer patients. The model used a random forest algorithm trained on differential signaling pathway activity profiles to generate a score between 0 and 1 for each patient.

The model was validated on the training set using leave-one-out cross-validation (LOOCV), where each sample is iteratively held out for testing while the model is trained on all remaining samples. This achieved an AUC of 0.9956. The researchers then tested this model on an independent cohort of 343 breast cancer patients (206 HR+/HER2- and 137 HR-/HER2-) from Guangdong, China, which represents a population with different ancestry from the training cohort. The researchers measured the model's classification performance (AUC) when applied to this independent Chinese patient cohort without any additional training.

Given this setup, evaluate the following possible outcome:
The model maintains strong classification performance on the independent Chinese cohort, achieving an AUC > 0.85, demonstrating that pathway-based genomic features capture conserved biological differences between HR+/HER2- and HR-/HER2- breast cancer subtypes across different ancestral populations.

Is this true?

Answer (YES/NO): NO